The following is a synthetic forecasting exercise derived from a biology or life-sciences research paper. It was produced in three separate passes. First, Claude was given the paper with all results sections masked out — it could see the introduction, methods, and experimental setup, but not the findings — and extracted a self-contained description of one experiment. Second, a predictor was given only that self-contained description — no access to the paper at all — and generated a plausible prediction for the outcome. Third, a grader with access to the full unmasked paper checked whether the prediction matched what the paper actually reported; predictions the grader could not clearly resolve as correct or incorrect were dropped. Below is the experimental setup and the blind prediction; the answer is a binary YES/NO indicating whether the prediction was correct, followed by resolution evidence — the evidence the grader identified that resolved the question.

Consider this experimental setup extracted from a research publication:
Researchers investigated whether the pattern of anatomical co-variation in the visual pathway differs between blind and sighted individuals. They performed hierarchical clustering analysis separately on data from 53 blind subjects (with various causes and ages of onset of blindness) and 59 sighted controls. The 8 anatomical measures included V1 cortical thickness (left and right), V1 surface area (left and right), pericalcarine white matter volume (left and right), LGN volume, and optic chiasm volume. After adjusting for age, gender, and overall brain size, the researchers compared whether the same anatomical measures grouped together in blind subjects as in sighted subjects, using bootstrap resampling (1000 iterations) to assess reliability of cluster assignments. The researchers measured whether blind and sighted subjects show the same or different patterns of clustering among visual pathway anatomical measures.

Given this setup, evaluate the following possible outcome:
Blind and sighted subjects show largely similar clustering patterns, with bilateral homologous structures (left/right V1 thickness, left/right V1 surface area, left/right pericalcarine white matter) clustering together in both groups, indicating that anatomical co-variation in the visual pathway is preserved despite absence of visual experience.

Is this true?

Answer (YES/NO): YES